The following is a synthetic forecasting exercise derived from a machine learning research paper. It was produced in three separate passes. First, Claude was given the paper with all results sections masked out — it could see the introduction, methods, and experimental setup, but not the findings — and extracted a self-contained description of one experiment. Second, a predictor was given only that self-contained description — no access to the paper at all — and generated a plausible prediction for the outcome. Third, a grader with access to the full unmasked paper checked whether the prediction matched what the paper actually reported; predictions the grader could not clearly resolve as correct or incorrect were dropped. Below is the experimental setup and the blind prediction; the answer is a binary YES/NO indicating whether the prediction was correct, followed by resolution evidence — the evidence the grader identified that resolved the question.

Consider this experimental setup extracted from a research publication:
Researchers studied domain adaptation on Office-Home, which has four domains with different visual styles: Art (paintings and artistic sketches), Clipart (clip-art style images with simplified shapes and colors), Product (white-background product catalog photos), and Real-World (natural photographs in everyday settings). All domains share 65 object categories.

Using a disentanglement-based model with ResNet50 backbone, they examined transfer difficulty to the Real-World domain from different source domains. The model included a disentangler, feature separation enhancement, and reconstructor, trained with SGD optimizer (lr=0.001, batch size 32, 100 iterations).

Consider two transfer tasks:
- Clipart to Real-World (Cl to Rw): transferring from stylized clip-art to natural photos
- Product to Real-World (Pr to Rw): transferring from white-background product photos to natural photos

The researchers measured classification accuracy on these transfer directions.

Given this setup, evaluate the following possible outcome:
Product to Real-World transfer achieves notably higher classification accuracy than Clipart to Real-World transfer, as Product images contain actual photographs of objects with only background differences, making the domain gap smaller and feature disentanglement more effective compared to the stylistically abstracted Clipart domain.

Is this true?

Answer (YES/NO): NO